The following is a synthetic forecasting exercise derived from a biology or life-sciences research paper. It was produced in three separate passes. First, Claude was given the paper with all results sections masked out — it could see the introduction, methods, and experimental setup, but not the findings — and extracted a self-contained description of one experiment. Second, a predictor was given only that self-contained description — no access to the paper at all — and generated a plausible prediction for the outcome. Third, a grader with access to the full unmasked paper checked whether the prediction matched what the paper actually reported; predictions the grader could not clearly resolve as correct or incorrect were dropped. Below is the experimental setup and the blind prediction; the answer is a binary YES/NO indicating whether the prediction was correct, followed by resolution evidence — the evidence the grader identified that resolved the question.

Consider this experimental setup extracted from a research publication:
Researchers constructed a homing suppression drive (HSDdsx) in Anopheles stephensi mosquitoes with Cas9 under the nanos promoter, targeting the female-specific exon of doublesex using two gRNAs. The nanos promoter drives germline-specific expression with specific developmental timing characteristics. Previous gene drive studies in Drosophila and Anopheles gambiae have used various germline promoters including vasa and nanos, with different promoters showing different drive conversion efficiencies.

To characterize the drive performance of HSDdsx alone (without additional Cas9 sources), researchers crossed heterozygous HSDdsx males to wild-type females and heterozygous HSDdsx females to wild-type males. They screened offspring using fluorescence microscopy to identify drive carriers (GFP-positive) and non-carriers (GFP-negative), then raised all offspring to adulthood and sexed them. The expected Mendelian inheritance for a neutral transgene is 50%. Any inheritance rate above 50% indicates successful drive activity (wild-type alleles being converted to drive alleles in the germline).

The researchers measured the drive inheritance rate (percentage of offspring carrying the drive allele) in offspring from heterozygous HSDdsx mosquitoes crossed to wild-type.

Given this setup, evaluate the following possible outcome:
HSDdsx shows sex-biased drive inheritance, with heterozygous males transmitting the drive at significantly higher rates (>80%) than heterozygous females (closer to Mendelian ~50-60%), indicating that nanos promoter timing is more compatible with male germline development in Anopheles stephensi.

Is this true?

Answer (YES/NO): NO